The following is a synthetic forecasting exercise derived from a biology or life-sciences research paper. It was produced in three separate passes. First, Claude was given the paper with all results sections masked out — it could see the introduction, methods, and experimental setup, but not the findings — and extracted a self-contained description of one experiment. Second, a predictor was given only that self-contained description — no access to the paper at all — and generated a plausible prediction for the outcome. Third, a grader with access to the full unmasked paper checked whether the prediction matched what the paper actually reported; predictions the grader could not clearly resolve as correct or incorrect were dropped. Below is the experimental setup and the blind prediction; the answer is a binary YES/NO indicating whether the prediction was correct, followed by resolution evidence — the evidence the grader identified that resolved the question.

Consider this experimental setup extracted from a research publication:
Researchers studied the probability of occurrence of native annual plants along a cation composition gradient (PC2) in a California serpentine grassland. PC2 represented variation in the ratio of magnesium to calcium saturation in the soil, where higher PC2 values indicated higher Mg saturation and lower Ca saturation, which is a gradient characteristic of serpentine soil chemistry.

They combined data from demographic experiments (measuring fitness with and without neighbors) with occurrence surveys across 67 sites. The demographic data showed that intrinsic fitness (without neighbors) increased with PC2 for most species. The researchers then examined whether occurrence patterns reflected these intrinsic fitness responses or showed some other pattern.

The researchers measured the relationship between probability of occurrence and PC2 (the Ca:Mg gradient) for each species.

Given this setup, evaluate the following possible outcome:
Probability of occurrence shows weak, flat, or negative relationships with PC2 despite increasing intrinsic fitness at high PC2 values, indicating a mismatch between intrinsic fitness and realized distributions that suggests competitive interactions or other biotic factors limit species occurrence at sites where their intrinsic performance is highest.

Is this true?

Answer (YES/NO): NO